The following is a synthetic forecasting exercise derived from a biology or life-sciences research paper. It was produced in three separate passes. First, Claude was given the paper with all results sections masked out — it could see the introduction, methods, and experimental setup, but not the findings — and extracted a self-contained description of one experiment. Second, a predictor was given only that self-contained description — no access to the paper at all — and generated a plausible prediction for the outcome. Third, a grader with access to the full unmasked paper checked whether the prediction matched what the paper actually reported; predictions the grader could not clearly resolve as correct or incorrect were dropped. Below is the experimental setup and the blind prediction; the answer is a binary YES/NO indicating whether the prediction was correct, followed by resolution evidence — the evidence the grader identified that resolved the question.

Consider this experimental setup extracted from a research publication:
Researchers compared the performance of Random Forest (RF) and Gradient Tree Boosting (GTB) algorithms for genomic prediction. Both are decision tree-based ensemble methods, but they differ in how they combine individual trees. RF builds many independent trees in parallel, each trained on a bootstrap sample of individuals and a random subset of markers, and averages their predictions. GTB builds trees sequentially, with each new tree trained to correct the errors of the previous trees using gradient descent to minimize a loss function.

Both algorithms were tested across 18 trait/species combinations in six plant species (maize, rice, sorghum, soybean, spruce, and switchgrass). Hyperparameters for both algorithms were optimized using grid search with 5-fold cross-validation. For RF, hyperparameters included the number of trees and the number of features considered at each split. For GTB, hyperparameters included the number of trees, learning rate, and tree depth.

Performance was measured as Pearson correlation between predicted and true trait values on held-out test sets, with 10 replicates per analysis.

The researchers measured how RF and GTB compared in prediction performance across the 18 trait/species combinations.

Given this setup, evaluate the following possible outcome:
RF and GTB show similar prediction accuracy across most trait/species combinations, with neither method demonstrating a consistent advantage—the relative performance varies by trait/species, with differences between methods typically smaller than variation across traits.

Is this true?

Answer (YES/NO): YES